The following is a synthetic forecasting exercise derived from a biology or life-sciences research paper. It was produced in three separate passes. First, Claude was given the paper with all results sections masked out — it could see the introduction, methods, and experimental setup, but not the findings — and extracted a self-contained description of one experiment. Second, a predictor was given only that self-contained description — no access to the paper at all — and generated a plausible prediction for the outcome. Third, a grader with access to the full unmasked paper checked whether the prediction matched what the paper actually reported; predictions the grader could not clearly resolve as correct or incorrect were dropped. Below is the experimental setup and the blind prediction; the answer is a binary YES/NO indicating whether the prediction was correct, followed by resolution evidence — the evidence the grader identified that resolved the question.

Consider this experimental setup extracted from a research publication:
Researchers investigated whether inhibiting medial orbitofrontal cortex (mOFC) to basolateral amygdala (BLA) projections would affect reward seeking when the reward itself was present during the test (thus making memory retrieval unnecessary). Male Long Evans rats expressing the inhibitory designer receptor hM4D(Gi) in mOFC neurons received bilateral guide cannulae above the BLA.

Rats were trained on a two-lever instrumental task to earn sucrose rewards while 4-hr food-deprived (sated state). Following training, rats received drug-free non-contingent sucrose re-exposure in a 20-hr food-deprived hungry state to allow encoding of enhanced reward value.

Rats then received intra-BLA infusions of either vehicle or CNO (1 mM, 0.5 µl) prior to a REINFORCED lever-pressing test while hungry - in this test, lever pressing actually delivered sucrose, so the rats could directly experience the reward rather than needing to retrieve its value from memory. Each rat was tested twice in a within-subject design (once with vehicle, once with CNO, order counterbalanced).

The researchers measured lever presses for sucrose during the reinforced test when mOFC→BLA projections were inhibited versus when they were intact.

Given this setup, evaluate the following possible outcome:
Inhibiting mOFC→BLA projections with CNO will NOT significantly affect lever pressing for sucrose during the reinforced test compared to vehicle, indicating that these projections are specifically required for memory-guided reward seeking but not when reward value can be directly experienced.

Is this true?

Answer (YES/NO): YES